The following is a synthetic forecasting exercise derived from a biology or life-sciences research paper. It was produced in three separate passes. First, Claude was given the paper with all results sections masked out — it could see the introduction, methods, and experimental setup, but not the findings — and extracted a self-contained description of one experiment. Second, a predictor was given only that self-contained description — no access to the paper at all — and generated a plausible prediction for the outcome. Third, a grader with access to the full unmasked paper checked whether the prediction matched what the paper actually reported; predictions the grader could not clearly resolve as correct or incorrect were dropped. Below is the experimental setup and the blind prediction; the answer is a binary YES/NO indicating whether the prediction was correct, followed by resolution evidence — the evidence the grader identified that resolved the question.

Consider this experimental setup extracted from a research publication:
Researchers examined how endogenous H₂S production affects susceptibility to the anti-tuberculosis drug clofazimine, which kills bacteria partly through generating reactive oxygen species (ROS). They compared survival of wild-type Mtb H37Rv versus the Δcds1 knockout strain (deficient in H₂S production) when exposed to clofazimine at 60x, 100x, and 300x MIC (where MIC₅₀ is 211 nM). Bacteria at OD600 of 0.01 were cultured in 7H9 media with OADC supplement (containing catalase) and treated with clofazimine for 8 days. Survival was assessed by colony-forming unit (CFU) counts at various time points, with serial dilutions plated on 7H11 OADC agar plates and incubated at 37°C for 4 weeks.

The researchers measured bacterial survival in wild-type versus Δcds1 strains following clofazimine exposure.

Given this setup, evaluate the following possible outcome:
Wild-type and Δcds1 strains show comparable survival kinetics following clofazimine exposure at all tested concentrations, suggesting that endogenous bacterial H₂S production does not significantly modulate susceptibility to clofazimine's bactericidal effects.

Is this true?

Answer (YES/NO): NO